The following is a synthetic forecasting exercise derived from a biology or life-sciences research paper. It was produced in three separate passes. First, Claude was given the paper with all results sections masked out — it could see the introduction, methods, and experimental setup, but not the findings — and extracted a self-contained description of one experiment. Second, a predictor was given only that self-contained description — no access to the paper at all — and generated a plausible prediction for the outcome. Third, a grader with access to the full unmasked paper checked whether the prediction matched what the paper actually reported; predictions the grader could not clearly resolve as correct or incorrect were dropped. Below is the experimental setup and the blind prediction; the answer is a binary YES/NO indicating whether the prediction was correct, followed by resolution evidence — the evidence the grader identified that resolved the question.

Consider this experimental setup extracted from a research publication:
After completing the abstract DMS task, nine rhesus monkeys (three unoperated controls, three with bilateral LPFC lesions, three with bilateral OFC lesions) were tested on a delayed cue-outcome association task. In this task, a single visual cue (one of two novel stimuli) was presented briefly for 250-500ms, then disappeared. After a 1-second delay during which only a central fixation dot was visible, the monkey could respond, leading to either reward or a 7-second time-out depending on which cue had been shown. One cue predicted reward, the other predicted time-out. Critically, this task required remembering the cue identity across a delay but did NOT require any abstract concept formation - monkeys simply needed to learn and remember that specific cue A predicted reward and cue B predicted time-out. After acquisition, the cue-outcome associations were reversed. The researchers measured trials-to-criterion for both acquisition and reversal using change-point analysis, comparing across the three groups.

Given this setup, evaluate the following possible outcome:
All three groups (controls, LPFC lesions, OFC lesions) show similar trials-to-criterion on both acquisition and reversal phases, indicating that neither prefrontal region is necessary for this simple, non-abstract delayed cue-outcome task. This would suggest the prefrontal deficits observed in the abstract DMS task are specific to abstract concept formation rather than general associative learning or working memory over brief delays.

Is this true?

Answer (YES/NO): YES